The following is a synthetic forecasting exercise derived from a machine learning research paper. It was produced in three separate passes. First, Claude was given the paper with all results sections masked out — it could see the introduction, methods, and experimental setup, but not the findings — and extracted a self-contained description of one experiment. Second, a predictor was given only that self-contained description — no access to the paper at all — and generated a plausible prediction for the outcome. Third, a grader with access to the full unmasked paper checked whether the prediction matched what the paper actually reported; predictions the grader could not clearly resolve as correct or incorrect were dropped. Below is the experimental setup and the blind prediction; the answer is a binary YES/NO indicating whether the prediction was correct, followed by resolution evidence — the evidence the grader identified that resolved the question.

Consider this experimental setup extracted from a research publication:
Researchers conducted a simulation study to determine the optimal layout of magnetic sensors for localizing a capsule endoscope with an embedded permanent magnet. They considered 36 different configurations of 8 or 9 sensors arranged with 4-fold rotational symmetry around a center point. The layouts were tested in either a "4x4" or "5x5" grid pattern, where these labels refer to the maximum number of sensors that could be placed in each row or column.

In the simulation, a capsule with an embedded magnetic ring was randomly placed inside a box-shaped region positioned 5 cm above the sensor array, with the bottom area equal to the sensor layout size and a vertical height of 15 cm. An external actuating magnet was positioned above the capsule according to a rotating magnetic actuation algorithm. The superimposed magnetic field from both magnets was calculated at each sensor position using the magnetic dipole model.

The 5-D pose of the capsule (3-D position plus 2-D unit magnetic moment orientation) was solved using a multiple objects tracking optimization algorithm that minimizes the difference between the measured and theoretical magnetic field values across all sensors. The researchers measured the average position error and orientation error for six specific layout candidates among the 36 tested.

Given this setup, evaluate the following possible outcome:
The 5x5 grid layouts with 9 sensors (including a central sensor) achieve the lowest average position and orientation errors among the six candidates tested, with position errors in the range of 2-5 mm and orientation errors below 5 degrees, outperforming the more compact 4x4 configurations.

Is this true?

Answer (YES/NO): NO